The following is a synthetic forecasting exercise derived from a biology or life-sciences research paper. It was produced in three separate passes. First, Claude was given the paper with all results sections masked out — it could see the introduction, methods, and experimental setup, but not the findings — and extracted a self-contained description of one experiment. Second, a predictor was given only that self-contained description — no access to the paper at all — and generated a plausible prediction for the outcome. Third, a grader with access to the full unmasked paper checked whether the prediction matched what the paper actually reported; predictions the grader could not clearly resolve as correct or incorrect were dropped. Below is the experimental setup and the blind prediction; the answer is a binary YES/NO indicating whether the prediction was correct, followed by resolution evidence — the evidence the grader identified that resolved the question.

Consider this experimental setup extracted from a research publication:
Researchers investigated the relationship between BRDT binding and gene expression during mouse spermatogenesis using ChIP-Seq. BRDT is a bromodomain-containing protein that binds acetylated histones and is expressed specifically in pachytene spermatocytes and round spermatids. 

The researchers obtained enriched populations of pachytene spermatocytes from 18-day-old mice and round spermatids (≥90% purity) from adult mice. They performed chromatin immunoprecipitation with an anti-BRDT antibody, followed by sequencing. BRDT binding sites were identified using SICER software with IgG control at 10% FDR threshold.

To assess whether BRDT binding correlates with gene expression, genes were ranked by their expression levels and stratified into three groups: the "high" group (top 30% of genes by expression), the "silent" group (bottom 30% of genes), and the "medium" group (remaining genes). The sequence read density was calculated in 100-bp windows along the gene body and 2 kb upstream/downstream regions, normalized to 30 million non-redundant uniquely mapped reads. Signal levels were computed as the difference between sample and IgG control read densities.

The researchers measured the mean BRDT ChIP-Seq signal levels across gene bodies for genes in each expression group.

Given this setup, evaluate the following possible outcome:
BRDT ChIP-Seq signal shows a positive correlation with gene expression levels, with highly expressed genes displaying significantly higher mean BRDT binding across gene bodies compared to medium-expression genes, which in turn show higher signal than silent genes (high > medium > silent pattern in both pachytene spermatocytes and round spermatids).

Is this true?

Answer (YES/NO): YES